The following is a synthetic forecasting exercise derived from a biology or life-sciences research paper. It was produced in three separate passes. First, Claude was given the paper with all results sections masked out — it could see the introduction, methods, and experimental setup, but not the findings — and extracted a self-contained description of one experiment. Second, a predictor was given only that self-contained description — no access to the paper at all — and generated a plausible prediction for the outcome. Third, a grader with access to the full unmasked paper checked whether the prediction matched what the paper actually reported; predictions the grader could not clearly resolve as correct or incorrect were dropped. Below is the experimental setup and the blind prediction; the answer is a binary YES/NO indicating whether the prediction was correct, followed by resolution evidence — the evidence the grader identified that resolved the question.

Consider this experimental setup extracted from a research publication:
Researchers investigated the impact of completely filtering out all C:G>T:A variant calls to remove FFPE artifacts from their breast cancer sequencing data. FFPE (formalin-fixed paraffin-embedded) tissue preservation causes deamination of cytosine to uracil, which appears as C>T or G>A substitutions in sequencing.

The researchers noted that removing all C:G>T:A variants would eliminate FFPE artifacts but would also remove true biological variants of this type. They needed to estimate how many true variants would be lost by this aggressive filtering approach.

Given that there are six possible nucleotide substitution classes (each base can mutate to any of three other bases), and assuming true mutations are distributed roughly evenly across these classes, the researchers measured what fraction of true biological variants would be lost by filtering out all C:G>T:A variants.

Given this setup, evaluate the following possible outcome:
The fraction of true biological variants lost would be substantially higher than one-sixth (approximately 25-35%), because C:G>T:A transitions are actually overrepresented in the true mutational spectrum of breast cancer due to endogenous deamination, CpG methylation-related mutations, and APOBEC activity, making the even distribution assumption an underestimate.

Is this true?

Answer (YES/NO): NO